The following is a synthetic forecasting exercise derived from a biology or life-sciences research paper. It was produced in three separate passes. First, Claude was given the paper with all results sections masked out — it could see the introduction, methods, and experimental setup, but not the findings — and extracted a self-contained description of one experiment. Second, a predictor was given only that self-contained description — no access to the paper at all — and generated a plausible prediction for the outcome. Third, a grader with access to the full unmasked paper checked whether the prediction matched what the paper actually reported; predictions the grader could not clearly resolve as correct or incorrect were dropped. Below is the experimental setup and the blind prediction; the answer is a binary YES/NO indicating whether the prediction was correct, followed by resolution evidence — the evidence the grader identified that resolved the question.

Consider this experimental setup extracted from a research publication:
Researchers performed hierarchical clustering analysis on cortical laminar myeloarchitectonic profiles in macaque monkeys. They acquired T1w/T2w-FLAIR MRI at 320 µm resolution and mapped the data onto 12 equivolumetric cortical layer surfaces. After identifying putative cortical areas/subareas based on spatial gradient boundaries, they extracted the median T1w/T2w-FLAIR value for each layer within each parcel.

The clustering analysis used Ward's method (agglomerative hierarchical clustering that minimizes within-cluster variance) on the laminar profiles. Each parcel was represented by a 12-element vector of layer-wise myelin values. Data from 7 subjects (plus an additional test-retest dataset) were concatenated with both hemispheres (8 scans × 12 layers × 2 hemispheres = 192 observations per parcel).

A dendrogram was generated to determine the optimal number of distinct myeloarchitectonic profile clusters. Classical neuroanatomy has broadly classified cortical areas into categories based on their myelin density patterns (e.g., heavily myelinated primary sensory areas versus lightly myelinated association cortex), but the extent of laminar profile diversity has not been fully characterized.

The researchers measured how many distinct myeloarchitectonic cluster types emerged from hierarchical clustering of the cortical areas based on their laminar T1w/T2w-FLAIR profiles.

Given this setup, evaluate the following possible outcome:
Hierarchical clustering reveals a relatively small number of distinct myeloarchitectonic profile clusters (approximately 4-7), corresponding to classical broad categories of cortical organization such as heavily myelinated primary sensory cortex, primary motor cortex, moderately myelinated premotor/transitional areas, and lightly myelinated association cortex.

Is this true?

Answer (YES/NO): YES